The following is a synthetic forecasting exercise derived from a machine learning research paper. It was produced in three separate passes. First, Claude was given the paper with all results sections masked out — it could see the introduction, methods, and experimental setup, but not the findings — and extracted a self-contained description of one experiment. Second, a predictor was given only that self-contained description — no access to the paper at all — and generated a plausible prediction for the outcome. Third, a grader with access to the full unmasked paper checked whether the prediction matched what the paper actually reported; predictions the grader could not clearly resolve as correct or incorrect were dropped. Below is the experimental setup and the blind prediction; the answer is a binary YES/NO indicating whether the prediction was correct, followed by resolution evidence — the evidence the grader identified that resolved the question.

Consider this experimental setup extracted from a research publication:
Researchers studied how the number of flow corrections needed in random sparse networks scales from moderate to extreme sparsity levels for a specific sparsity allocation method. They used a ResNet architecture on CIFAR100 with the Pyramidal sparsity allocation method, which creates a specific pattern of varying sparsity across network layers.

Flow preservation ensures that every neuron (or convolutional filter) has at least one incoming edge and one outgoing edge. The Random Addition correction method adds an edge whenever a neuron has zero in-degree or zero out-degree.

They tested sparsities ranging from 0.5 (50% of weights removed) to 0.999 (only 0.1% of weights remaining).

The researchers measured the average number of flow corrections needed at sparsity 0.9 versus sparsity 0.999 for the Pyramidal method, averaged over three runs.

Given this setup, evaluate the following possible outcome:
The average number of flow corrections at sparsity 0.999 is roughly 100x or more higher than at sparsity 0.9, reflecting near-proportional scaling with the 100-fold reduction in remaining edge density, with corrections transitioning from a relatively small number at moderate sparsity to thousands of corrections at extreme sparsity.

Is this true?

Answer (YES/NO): NO